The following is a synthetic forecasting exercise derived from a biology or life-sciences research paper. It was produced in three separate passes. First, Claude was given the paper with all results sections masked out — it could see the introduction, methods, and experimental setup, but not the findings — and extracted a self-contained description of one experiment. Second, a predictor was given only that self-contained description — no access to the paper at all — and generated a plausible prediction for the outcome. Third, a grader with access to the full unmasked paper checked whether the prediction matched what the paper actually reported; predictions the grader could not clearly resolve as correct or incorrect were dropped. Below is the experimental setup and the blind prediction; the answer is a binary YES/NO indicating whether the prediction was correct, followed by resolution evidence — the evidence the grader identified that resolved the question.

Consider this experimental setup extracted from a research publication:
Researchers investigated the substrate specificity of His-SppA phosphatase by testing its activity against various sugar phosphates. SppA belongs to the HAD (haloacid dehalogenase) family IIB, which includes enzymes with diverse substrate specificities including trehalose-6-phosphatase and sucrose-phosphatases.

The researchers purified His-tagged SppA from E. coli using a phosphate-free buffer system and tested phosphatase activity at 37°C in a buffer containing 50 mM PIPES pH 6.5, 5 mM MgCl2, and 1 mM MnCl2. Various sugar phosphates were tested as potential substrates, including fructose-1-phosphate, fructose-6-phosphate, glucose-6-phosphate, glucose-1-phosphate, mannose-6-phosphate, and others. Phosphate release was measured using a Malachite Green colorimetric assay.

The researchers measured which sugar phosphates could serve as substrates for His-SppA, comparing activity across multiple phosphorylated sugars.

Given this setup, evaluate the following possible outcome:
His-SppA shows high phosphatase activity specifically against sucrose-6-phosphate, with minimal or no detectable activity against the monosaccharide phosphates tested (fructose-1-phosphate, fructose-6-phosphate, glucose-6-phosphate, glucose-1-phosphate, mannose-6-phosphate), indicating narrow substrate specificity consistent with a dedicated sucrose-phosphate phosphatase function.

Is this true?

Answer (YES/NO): NO